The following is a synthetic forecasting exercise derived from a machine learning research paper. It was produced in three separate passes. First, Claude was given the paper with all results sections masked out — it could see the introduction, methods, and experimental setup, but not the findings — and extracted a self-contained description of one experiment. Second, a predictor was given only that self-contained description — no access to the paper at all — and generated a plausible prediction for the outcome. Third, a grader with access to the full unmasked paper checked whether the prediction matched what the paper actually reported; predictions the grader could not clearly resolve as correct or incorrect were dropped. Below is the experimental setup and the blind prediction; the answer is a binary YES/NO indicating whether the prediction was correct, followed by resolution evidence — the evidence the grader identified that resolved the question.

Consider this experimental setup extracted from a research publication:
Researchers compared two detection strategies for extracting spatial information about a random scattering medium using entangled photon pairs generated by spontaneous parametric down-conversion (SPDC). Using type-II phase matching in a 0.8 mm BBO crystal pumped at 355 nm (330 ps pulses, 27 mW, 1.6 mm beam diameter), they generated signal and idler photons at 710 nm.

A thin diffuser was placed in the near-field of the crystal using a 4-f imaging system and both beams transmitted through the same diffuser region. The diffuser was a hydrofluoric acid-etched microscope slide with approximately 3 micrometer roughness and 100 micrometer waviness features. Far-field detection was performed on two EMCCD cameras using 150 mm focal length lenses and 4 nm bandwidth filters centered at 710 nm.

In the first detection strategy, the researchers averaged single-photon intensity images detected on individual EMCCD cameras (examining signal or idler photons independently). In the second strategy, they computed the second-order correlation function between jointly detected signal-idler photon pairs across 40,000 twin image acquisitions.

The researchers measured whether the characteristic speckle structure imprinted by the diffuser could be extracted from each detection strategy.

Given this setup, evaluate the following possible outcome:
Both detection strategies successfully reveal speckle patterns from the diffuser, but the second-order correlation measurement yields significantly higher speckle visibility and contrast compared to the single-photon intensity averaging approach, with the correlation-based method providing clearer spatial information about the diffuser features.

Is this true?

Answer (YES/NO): NO